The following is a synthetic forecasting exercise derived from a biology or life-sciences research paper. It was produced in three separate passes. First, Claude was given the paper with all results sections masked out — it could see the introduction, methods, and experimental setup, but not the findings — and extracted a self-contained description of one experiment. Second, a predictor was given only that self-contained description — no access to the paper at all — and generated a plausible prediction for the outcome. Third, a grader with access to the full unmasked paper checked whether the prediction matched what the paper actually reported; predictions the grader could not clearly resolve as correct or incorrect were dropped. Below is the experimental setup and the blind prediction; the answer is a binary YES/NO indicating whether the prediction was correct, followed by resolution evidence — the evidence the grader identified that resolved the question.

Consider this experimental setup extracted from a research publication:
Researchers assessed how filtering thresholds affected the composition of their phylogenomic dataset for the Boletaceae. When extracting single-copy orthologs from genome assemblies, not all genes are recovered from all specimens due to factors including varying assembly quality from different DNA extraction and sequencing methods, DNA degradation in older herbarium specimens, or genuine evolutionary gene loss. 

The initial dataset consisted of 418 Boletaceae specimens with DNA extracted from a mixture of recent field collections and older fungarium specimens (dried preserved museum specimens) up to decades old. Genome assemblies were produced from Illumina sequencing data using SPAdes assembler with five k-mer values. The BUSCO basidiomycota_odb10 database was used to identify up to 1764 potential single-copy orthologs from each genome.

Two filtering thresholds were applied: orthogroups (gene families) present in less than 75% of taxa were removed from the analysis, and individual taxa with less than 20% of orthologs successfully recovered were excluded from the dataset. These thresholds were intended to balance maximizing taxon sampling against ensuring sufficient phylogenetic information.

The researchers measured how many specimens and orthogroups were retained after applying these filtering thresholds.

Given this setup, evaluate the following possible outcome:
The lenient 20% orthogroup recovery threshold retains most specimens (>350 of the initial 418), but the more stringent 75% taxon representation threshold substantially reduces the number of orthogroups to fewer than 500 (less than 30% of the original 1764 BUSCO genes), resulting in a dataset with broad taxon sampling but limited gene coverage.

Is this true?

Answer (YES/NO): NO